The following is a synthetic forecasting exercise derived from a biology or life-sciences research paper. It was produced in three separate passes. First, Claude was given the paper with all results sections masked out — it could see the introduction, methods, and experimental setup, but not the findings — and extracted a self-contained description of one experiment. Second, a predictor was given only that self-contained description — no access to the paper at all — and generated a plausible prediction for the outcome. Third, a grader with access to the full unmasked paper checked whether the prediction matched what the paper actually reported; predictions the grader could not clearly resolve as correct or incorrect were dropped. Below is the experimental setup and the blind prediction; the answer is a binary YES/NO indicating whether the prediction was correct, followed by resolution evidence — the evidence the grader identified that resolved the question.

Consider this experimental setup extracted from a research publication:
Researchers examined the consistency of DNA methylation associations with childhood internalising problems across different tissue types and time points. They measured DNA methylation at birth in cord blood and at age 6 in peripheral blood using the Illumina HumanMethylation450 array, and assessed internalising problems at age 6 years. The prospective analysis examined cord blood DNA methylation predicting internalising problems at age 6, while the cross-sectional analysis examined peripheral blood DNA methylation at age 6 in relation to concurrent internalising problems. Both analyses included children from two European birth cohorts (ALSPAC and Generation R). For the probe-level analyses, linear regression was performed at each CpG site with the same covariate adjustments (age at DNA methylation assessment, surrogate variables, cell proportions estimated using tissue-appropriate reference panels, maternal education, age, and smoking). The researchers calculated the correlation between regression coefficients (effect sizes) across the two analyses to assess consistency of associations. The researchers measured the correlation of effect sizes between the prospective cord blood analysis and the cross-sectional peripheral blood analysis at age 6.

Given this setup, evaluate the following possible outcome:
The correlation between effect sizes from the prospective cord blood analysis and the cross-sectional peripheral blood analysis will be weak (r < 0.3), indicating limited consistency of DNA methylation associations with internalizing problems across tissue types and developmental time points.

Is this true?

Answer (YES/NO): YES